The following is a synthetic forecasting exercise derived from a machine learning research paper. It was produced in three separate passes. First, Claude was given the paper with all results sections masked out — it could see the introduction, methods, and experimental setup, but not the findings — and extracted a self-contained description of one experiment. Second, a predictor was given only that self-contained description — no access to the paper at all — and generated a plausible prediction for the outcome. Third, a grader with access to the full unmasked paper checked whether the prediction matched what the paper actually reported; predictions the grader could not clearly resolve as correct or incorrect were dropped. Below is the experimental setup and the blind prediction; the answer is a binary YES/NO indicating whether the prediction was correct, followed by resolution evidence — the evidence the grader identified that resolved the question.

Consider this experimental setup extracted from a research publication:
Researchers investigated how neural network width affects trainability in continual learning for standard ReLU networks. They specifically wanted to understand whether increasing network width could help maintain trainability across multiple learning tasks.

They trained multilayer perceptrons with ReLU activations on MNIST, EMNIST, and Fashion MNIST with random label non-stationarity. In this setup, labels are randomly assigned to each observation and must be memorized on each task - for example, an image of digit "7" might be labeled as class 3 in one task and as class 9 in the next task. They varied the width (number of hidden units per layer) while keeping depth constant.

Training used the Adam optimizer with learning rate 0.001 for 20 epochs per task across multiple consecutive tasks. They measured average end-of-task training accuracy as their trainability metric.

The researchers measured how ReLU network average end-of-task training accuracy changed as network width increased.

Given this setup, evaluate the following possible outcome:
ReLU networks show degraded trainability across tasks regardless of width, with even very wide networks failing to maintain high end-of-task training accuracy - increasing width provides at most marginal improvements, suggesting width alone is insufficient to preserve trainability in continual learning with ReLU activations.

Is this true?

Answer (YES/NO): YES